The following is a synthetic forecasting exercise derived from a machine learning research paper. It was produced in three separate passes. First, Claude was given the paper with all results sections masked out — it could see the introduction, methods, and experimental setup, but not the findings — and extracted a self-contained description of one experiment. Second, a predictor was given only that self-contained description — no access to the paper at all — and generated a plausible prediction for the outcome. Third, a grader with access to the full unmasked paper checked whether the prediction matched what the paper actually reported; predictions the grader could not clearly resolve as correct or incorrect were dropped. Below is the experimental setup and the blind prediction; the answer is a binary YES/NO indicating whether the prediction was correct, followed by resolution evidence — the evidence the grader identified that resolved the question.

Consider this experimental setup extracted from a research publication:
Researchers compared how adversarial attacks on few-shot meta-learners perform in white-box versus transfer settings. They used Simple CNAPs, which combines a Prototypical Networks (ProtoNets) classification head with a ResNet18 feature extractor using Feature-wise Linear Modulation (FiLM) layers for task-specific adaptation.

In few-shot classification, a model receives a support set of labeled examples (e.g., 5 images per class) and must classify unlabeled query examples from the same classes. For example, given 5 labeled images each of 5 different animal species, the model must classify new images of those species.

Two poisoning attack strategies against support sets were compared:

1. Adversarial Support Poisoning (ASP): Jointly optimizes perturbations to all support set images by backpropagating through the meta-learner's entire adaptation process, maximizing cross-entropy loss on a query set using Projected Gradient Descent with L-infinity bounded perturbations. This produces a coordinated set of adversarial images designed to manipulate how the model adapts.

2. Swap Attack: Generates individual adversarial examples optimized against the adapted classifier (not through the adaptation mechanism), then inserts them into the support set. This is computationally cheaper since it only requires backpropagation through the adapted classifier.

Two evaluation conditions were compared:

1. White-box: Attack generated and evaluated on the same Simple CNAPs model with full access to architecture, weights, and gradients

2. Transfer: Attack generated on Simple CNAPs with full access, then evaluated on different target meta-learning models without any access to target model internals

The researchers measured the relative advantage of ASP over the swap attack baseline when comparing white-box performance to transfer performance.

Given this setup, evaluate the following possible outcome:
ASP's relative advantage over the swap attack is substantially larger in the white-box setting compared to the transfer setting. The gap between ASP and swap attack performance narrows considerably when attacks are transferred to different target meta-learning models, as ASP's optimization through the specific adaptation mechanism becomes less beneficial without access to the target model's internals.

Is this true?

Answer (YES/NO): YES